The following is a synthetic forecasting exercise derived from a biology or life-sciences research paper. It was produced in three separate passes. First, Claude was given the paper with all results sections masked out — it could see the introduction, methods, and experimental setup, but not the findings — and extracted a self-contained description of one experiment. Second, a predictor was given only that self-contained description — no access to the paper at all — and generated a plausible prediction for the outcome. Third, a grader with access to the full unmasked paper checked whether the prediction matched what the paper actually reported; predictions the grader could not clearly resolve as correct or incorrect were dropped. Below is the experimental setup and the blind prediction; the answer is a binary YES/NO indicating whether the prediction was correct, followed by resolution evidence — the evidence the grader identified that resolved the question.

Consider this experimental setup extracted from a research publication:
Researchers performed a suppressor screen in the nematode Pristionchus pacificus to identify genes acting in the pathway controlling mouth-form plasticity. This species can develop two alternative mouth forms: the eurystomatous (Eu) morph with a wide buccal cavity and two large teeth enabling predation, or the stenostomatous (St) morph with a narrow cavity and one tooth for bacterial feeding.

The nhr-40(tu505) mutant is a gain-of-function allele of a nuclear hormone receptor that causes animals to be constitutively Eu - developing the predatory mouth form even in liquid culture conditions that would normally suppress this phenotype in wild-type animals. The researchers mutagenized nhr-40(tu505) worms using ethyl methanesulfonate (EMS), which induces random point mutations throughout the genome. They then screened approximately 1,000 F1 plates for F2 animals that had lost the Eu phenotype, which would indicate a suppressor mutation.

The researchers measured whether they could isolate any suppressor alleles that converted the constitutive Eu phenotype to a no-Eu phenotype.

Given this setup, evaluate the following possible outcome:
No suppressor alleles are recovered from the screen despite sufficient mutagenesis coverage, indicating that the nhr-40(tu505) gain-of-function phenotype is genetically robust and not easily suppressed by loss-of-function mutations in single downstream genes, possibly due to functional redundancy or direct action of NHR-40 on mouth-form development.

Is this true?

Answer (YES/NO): NO